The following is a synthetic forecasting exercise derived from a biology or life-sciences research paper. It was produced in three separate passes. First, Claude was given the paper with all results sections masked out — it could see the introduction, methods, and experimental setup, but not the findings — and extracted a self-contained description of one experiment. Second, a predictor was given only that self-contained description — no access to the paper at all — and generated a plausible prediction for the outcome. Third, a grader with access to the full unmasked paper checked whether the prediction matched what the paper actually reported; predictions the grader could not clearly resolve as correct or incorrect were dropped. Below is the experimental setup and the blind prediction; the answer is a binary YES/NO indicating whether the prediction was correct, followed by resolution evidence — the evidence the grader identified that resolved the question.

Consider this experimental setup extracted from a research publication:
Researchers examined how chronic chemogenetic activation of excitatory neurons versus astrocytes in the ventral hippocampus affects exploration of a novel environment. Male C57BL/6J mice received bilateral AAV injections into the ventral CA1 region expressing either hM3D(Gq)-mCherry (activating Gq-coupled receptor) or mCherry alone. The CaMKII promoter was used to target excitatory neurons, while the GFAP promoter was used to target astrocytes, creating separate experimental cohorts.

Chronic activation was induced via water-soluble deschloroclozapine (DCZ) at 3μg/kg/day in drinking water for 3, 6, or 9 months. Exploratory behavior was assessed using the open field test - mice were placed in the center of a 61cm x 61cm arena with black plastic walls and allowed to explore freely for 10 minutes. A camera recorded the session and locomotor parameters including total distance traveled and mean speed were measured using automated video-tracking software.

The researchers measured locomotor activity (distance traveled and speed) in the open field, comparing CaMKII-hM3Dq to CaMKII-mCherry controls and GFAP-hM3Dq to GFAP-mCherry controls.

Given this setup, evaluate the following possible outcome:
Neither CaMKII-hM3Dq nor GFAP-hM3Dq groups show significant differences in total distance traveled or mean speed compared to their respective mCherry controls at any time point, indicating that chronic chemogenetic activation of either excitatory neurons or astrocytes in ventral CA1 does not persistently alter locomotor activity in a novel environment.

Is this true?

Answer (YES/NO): NO